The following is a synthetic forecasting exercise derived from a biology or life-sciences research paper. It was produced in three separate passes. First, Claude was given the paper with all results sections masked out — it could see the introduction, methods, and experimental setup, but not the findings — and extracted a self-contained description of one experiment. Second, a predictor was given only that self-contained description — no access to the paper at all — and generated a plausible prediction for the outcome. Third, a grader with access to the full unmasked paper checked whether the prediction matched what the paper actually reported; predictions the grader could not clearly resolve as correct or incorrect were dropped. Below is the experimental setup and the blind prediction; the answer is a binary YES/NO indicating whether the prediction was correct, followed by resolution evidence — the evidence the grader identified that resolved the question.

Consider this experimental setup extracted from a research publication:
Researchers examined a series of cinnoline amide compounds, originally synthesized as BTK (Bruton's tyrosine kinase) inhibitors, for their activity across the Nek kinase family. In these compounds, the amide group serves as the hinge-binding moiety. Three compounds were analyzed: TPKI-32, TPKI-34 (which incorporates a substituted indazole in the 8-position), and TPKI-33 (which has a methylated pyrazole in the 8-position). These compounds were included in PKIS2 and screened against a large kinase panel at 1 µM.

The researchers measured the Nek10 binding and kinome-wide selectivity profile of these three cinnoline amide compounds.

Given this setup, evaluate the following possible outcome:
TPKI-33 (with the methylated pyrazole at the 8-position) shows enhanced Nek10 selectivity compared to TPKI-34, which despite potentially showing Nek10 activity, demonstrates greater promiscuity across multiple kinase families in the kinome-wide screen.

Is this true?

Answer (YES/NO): NO